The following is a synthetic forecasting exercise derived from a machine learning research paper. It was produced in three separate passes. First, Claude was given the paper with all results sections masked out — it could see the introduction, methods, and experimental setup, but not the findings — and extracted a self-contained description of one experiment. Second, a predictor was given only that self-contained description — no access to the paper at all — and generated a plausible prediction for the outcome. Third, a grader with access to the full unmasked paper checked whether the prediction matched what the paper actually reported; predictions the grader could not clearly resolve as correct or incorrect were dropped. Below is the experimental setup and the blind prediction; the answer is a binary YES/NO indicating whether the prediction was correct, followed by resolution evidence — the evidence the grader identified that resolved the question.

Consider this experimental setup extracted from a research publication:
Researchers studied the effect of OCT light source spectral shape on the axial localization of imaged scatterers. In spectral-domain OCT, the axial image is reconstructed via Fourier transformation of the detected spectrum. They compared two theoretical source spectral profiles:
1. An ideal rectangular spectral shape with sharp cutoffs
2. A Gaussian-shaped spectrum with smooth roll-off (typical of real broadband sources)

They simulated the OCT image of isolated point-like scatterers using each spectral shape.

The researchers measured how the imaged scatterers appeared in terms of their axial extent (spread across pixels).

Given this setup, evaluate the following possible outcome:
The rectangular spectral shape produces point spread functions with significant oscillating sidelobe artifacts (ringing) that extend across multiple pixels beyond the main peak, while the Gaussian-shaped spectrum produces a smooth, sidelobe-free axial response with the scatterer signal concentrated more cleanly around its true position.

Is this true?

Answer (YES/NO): NO